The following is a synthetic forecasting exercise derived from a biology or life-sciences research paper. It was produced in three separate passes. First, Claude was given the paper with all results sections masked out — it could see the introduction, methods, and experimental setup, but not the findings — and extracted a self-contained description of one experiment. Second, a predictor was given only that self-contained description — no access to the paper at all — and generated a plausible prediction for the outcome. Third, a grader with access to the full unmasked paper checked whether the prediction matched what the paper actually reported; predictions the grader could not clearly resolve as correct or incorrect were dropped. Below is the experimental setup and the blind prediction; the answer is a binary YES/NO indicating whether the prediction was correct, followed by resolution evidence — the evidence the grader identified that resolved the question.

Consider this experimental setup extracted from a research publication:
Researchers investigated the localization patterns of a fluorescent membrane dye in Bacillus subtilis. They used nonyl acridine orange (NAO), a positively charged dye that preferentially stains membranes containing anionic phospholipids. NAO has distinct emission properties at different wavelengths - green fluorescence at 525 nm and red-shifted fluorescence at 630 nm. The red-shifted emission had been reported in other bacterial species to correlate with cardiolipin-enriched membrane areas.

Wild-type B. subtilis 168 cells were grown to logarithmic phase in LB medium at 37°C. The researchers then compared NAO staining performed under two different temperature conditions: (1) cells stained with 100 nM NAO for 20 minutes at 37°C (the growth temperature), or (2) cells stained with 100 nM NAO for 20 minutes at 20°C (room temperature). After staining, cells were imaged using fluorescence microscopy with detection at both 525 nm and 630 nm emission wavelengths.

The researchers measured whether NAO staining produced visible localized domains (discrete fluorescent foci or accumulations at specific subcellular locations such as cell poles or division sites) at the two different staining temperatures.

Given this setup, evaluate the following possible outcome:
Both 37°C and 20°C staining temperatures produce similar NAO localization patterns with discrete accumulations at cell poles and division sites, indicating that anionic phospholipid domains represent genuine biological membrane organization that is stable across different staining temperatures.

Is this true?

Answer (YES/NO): NO